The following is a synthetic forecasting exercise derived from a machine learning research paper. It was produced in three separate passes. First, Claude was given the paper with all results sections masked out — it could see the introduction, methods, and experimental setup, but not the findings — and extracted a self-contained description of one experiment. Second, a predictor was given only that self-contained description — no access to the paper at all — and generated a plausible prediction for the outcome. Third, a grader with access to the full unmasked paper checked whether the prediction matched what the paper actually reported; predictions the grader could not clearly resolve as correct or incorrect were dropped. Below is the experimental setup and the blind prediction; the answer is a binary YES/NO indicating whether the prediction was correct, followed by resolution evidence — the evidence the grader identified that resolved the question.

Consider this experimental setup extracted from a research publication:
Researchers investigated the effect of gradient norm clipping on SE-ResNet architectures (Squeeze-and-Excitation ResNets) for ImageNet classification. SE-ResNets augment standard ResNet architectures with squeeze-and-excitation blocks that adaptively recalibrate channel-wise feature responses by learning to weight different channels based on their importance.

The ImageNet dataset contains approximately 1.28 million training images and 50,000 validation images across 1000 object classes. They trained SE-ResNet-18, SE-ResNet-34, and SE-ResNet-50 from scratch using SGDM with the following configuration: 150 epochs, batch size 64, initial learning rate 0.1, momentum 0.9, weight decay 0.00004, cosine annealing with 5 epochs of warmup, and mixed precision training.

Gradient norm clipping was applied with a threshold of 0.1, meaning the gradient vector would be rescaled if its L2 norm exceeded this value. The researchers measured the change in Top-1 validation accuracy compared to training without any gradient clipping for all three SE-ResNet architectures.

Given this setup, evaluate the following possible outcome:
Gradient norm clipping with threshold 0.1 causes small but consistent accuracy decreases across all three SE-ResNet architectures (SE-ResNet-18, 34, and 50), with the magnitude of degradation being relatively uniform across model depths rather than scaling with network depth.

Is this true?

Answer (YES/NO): NO